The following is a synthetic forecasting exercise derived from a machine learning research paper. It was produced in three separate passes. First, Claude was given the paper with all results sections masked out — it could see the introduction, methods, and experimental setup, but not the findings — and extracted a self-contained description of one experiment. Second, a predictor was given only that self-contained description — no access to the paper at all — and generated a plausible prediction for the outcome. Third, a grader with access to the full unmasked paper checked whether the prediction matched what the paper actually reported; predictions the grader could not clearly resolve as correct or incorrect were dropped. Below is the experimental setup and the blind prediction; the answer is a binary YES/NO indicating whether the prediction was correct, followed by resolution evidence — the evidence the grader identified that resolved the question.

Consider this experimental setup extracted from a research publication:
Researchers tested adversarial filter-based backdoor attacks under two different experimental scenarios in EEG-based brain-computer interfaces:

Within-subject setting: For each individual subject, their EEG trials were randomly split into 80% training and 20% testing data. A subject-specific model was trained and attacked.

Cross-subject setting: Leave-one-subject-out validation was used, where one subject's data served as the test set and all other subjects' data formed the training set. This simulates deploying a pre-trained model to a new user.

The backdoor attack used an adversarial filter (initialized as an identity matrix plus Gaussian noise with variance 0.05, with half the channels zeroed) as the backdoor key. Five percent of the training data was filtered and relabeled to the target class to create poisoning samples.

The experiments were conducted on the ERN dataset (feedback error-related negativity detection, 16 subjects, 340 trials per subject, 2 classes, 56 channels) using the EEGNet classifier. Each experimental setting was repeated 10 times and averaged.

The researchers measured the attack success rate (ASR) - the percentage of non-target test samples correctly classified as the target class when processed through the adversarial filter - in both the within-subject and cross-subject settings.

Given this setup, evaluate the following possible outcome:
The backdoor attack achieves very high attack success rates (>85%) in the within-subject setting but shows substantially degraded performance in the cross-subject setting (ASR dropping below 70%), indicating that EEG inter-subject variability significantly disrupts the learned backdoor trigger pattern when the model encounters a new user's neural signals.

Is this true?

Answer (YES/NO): NO